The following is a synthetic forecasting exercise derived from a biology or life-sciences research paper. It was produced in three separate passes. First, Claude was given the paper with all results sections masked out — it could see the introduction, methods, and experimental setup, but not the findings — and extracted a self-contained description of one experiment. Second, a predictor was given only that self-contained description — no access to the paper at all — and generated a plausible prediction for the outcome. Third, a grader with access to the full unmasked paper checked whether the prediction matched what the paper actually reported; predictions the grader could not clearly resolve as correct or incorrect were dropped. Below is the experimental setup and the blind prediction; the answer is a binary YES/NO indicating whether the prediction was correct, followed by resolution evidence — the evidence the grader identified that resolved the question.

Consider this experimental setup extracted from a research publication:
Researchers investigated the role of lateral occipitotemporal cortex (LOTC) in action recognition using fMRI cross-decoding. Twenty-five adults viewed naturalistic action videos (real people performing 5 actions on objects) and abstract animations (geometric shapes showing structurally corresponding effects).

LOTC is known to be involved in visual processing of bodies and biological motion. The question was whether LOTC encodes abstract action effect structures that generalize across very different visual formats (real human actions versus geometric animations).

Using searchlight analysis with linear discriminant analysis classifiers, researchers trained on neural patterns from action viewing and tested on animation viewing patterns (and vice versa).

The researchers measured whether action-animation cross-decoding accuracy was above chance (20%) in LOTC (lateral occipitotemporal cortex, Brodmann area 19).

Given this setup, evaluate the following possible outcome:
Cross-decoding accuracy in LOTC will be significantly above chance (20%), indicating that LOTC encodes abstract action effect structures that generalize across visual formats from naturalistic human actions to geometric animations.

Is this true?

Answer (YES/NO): YES